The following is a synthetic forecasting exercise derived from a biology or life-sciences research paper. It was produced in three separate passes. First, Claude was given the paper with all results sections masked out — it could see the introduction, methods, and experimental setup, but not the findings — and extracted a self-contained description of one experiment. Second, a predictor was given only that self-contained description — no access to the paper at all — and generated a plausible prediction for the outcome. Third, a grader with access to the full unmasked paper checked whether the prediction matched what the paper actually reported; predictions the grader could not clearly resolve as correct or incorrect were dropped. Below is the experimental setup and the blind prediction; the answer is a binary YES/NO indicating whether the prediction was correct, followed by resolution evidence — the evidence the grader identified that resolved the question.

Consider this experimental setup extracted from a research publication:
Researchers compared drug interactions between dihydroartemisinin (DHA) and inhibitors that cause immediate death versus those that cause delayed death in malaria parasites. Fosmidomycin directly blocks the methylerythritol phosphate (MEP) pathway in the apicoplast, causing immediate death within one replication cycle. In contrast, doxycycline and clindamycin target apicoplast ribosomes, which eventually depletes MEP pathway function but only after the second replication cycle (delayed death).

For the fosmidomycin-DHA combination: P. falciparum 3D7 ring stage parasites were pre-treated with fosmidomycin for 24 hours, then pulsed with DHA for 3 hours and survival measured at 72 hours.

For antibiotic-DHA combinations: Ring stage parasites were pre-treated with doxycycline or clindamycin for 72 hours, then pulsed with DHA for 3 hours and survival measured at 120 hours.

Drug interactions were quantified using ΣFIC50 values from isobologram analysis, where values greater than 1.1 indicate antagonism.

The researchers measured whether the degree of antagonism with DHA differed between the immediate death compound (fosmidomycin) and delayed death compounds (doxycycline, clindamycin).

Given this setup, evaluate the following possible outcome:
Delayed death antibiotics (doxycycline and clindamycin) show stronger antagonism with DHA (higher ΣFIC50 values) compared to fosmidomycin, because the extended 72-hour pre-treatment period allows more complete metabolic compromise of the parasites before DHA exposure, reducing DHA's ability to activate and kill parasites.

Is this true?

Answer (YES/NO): YES